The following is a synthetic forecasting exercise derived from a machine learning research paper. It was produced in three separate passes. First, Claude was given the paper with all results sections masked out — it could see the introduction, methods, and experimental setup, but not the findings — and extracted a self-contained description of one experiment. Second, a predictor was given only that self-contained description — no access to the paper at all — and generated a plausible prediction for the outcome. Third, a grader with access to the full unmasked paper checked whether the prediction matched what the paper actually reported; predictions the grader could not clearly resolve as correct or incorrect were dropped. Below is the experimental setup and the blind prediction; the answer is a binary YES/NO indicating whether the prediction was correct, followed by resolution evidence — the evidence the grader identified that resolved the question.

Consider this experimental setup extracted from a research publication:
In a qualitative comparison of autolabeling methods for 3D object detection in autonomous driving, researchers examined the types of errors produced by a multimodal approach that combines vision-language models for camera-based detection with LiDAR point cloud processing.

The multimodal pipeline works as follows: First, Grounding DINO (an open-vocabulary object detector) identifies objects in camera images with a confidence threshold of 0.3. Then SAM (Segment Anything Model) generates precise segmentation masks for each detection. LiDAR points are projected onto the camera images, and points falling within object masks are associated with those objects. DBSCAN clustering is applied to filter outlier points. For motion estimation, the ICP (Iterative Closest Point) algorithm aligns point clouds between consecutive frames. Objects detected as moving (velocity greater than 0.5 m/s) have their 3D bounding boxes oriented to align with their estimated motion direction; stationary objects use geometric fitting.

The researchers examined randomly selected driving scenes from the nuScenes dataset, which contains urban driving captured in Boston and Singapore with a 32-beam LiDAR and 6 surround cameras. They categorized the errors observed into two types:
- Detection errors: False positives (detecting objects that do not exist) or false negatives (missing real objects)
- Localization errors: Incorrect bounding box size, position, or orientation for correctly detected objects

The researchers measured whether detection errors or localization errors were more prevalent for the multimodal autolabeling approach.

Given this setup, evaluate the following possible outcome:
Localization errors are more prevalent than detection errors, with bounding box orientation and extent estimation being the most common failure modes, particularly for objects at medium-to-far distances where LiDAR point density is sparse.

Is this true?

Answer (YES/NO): NO